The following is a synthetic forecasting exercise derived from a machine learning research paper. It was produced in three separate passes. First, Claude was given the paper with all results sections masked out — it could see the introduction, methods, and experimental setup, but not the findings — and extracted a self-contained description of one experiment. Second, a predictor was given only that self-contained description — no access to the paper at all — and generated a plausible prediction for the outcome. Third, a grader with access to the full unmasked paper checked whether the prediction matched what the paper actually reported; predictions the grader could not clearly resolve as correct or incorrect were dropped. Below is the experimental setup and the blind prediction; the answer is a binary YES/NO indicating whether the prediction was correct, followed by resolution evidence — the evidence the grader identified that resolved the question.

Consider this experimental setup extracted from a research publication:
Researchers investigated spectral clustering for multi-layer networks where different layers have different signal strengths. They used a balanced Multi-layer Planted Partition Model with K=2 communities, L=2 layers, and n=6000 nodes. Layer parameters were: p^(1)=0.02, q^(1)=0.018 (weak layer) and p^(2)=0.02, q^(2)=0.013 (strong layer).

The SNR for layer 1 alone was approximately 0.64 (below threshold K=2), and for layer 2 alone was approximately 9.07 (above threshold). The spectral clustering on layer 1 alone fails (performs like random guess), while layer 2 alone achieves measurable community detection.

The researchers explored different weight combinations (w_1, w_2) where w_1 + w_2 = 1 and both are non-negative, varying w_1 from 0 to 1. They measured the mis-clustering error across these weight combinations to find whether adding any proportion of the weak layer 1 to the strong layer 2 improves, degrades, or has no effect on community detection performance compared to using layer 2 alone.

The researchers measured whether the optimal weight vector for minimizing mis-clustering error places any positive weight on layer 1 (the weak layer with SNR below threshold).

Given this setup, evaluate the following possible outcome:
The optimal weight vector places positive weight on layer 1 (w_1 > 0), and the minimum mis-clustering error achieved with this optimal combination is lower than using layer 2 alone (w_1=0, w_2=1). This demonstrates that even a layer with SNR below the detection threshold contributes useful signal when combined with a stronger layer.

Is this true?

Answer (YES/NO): YES